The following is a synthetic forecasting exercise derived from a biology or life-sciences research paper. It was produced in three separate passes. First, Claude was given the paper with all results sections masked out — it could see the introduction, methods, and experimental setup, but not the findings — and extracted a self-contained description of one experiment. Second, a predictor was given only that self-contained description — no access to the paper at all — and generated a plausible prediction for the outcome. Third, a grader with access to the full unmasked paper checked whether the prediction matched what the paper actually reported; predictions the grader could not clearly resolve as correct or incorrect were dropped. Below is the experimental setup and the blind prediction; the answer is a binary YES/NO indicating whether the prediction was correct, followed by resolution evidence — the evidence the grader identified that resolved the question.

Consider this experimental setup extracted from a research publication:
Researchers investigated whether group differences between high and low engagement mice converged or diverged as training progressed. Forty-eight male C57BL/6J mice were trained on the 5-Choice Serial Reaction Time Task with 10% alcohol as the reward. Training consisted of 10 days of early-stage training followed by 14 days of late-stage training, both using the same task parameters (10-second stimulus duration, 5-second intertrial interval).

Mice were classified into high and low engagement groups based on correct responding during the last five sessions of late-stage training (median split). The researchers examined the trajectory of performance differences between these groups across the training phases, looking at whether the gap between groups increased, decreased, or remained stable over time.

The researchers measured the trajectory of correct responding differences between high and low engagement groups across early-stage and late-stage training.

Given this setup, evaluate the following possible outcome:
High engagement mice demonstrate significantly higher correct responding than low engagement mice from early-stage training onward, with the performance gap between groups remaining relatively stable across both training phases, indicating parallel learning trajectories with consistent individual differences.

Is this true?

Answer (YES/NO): NO